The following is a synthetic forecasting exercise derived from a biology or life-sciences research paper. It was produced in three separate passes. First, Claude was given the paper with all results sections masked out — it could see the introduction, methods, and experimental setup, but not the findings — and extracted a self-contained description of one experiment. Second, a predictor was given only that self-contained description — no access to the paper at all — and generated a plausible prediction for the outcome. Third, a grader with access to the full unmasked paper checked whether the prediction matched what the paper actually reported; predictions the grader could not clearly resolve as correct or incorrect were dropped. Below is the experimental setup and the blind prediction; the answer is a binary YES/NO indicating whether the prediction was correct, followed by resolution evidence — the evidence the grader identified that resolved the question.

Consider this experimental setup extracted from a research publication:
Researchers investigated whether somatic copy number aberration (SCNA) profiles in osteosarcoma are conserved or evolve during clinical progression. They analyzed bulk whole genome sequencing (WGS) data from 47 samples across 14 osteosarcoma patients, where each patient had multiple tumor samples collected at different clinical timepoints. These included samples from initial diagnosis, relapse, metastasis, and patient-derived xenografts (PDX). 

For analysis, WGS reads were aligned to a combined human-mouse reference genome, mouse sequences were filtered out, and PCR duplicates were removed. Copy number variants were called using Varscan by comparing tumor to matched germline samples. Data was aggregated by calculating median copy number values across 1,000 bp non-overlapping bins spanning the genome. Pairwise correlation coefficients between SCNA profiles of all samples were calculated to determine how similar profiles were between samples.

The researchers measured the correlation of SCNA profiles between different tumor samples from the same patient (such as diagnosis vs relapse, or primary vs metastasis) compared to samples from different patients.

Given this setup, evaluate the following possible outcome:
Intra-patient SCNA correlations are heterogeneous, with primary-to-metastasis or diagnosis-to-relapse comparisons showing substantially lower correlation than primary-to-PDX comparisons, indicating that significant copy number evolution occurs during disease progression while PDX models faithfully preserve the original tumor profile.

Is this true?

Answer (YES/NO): NO